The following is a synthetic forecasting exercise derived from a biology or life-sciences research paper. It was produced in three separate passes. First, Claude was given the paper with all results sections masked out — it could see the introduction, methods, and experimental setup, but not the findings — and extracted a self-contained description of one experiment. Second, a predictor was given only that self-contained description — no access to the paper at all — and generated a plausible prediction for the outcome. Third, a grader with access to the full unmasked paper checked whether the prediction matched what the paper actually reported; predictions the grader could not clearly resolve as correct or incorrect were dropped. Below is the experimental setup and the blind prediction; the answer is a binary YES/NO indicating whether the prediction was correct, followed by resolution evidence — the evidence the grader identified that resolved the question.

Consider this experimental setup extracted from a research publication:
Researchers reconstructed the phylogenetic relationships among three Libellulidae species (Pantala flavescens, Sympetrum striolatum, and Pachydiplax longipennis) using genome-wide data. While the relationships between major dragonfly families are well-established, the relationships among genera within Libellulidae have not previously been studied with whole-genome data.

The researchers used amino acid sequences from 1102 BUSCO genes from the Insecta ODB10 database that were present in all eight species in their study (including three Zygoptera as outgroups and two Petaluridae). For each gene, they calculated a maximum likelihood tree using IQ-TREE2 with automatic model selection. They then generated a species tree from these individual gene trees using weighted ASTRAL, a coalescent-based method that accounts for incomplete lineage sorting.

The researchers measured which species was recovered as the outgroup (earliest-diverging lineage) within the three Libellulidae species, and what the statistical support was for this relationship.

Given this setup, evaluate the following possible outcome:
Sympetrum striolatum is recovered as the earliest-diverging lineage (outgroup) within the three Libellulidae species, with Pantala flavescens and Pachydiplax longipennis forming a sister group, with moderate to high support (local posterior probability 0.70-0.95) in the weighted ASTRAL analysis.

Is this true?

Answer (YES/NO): NO